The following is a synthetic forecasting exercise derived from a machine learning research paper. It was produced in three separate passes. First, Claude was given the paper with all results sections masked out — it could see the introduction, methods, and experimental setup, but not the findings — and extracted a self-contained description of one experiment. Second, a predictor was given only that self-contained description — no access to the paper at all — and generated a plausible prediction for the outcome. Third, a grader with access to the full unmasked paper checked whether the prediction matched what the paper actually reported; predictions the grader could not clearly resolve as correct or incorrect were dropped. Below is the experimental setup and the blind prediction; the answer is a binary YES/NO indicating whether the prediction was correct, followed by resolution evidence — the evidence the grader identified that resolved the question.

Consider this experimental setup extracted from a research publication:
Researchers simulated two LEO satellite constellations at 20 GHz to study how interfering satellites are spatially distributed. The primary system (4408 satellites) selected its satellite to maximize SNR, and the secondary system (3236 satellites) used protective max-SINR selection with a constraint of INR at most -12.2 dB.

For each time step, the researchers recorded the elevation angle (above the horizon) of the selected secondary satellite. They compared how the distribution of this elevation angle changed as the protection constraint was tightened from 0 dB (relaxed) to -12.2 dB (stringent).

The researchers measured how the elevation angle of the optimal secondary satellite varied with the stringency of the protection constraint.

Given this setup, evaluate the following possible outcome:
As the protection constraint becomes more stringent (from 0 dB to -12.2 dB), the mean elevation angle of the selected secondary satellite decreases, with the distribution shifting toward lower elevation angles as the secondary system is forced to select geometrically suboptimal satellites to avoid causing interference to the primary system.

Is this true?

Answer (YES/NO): YES